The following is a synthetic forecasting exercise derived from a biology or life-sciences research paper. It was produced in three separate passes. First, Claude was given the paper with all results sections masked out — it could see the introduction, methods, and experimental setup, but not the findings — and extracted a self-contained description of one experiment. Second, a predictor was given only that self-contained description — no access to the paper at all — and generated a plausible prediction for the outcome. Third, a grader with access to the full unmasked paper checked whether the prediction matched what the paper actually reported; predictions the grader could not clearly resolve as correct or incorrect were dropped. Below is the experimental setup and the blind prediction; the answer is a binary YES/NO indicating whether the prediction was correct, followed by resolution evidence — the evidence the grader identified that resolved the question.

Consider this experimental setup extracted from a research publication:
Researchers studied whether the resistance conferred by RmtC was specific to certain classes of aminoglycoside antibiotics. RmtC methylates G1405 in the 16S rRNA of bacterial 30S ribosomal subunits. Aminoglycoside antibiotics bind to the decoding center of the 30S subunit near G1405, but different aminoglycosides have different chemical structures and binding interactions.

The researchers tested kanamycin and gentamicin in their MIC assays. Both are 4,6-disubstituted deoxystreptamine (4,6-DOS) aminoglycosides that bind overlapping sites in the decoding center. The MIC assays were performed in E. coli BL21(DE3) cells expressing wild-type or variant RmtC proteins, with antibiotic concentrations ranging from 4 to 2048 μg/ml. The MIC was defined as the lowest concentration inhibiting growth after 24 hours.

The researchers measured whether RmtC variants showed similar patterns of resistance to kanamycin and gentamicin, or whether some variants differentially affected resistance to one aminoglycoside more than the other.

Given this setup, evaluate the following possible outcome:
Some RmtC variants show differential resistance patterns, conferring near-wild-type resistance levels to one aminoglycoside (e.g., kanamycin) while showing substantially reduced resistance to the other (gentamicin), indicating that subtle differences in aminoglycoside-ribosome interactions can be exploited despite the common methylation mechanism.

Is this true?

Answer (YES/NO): NO